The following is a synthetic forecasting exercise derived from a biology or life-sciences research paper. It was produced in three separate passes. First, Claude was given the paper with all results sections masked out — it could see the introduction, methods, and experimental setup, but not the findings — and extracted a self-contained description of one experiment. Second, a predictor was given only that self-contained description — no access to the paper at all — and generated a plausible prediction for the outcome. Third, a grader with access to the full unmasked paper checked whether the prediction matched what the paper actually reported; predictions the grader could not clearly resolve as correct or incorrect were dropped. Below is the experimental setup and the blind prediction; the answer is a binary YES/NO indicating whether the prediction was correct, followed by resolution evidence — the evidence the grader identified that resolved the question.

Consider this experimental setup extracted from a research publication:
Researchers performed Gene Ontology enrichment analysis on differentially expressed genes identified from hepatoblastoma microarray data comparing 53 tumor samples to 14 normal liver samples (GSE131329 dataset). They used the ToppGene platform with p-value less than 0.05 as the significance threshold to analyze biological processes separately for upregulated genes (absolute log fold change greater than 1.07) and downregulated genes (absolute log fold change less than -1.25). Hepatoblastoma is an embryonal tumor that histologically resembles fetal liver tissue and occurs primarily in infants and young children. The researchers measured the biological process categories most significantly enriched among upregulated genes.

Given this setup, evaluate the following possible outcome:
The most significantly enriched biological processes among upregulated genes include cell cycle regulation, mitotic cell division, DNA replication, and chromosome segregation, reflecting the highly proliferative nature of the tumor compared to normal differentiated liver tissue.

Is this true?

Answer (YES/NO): NO